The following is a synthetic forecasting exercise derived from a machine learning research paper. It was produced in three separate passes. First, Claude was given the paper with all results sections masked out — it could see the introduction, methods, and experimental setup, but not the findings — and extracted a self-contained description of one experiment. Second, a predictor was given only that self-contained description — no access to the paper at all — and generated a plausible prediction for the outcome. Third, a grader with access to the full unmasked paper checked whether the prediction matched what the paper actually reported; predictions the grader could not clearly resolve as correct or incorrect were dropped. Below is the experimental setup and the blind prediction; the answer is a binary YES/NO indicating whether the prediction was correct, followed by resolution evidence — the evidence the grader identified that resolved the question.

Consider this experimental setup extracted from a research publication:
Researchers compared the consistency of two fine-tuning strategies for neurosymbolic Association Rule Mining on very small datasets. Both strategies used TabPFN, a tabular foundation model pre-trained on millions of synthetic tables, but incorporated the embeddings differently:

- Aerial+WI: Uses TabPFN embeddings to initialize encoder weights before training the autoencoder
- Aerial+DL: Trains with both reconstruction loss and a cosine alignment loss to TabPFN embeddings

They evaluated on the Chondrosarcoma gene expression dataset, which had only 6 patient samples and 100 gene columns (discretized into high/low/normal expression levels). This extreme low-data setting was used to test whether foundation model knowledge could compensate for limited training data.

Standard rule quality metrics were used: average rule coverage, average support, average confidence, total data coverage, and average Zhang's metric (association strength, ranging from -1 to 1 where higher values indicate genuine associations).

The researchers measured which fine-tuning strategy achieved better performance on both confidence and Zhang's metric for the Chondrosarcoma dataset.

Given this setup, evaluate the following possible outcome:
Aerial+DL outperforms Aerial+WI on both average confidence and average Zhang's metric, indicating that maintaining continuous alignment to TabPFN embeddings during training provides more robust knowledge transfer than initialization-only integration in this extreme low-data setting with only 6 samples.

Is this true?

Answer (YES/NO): YES